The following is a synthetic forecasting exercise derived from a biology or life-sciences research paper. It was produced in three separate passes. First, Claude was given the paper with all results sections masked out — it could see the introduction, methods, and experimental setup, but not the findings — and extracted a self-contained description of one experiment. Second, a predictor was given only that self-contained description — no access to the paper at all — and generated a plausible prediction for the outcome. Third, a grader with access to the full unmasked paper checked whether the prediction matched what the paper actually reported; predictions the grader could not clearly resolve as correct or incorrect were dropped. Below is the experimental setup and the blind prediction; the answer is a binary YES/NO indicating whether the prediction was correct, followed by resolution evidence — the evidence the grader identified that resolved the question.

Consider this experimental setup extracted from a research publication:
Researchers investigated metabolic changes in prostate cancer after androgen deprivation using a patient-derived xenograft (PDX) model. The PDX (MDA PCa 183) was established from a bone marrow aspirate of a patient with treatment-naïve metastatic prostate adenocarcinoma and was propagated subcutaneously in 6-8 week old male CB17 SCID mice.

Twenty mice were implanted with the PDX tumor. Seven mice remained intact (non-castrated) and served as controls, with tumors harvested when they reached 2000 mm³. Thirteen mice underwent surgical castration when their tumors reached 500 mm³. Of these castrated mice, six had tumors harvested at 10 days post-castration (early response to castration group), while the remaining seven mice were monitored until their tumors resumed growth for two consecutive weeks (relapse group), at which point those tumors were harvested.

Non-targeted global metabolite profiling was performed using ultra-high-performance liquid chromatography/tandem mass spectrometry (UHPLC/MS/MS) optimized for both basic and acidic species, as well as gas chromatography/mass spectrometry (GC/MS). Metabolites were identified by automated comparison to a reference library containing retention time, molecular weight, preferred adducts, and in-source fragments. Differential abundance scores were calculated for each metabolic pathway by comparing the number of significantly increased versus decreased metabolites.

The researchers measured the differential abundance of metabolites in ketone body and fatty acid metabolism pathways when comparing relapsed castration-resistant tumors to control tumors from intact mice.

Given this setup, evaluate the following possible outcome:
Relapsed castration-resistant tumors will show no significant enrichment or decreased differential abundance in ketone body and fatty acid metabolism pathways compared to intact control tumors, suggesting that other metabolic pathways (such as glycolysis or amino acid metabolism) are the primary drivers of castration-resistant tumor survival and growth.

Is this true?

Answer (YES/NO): NO